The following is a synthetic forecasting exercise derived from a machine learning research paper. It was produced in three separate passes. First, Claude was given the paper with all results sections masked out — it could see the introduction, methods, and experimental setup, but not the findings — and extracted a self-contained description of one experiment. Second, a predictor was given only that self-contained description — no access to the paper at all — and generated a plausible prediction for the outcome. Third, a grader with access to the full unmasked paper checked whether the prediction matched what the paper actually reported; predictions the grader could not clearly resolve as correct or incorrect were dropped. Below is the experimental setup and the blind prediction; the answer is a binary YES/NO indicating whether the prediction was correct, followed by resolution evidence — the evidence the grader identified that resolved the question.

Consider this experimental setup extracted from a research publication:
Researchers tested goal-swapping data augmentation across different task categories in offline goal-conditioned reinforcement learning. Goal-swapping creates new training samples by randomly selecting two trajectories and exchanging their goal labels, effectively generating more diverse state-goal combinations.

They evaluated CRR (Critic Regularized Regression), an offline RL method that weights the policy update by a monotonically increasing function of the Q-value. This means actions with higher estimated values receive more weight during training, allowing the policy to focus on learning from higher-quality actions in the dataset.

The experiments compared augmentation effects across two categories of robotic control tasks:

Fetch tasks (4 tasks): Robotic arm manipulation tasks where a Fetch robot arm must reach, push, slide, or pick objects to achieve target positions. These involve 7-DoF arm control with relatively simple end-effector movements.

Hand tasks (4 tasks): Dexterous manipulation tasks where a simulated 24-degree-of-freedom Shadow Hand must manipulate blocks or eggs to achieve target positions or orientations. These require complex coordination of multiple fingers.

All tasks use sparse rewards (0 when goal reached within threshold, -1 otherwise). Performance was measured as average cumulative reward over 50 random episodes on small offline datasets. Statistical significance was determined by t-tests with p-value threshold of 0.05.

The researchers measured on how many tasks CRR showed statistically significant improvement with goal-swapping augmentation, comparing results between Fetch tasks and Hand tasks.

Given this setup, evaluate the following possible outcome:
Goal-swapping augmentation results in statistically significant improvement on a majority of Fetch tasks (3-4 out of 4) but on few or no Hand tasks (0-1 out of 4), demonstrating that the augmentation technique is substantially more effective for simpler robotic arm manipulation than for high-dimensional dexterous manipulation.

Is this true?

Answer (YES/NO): NO